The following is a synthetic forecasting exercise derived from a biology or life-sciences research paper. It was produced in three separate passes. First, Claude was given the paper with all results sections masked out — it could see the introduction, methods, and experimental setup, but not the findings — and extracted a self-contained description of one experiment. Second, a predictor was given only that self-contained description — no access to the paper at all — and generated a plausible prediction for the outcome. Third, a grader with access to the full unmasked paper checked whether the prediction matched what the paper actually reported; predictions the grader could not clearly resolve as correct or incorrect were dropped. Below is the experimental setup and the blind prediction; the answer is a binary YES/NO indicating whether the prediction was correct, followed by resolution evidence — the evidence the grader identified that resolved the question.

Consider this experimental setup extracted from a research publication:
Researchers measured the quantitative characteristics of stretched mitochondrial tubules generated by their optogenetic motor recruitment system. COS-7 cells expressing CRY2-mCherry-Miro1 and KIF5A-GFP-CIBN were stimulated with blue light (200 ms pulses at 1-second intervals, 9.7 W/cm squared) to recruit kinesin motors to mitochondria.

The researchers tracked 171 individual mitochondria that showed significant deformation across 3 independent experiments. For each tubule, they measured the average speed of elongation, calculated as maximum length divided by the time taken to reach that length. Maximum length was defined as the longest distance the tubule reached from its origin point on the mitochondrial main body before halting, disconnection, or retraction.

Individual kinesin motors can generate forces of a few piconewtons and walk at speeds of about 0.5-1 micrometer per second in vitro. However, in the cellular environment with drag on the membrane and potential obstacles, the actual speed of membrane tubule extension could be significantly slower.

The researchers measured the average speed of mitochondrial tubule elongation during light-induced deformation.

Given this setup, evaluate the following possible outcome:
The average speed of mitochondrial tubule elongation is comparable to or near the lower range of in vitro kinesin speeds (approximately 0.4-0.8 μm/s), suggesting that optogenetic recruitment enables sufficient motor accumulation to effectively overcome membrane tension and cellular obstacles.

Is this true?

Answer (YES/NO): YES